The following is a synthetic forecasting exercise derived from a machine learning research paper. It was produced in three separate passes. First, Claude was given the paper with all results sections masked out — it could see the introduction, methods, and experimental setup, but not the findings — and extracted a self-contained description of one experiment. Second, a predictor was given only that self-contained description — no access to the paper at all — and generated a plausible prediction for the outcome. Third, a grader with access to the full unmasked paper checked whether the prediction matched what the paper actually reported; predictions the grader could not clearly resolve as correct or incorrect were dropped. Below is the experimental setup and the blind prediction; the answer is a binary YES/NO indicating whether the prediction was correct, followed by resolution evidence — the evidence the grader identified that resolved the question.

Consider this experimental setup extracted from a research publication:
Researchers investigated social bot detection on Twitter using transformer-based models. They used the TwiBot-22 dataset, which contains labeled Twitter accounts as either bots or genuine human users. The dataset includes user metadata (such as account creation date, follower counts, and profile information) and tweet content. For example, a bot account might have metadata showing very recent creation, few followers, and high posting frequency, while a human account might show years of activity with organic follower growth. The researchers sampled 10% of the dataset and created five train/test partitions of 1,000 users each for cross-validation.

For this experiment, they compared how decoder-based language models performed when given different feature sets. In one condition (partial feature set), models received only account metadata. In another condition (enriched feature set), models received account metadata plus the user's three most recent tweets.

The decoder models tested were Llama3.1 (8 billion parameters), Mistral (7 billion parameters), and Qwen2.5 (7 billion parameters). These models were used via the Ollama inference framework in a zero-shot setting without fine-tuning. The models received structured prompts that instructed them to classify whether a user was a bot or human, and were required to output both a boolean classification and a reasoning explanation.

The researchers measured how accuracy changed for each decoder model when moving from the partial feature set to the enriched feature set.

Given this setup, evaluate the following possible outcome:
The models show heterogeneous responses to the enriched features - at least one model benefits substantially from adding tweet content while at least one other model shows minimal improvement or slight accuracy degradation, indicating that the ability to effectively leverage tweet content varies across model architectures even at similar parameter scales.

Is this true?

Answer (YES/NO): NO